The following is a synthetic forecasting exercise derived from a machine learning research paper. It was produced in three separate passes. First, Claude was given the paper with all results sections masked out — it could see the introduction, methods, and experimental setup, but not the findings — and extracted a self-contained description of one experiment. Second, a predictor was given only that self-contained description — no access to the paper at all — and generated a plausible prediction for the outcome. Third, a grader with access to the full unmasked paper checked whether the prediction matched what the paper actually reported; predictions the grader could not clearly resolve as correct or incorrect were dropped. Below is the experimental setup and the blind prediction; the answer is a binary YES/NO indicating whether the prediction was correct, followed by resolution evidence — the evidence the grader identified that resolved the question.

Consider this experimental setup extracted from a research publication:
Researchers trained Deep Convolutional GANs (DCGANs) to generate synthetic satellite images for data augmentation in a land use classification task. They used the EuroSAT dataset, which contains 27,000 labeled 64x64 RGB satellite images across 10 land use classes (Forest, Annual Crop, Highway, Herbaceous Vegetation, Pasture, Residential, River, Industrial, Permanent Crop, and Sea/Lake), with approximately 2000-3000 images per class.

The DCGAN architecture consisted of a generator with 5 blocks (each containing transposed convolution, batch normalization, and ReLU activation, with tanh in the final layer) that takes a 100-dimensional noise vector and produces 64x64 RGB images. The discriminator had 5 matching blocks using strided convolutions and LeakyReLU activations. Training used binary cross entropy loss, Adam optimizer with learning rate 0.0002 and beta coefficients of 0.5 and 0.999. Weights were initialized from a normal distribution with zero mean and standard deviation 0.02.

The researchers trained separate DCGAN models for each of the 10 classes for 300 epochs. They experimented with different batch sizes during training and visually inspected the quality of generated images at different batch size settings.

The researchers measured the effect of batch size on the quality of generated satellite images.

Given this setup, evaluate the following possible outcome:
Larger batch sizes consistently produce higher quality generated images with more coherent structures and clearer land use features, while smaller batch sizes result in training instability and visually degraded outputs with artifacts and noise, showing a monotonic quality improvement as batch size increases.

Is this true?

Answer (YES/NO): NO